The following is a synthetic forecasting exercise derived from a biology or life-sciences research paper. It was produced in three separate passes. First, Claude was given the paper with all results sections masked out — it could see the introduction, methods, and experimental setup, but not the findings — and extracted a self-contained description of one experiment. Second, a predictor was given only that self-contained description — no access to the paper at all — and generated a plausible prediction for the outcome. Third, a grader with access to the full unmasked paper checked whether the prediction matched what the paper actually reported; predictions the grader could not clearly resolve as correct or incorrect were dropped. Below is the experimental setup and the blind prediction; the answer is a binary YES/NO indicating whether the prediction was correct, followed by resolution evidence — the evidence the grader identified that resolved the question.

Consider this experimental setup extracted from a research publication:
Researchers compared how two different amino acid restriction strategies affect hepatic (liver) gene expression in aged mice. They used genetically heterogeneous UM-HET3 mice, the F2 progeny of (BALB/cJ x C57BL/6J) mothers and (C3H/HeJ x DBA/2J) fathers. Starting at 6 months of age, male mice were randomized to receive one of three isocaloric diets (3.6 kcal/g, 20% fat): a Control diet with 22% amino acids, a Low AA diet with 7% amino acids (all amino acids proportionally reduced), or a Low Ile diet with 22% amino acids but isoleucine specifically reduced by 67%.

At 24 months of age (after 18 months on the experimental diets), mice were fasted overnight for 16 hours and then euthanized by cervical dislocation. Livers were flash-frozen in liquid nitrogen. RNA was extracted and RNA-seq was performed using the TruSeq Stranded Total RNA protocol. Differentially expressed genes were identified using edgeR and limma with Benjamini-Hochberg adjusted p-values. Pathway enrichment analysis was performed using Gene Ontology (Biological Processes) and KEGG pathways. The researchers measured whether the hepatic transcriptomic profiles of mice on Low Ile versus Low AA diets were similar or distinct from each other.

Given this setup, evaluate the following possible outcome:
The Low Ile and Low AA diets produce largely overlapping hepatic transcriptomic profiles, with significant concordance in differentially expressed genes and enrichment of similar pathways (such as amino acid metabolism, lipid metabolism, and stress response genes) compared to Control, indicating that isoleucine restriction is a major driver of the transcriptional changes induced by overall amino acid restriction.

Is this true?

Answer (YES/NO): NO